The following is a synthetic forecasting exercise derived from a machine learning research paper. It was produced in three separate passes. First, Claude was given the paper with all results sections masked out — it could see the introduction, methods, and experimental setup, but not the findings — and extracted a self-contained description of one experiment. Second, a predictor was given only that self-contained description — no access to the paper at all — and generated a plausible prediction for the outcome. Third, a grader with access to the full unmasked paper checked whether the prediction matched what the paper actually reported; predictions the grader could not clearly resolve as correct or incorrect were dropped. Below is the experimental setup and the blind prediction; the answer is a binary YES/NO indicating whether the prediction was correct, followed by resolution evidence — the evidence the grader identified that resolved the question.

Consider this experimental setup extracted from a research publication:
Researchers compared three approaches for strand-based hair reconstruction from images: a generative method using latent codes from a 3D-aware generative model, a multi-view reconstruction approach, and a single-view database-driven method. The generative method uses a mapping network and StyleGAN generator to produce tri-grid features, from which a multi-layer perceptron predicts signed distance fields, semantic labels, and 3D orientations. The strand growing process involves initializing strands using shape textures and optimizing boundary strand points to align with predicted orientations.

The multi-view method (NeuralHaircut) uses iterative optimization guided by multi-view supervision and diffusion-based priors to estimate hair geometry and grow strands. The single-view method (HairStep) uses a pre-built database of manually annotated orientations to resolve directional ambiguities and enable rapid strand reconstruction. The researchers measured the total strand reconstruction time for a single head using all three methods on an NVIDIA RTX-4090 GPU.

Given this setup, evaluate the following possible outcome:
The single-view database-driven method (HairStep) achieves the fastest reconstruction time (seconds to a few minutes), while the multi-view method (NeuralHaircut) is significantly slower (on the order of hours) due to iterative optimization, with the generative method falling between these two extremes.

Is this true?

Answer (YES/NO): YES